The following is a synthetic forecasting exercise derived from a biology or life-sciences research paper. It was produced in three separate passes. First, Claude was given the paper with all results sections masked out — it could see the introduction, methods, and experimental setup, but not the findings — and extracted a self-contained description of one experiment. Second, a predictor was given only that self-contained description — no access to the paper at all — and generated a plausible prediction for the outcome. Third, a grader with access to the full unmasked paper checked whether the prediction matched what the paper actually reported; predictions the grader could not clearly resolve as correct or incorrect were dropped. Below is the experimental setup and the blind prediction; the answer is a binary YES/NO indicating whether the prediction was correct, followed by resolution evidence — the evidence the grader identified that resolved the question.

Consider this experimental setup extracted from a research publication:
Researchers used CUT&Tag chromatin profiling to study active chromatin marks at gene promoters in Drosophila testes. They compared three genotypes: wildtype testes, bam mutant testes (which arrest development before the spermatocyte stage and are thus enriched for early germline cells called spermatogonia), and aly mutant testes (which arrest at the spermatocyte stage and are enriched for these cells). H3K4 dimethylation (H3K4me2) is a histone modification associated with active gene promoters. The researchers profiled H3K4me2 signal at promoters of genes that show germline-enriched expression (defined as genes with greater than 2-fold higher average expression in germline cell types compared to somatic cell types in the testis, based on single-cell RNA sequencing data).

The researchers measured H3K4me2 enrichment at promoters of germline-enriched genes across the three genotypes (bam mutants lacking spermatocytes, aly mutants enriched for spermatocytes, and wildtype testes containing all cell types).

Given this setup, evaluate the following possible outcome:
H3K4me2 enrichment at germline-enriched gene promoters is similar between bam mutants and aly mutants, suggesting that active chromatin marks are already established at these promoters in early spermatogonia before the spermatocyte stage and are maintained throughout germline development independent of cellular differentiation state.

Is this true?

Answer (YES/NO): NO